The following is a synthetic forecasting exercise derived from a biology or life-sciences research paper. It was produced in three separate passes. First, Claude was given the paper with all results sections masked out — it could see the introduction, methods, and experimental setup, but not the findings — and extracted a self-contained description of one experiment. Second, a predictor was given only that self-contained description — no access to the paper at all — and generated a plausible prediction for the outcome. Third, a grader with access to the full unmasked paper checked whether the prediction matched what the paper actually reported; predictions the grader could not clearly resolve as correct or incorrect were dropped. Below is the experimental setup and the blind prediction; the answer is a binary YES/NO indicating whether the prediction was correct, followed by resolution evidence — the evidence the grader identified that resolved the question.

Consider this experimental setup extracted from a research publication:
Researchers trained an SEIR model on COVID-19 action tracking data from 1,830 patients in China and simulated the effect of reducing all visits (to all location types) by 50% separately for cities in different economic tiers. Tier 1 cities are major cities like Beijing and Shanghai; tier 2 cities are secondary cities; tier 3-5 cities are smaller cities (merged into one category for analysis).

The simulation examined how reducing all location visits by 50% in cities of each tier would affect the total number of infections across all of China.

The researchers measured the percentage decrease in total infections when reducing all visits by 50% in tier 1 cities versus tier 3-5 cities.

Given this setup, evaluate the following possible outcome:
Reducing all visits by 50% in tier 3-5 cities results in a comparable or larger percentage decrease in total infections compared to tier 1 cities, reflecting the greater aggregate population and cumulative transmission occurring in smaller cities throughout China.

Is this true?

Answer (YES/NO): YES